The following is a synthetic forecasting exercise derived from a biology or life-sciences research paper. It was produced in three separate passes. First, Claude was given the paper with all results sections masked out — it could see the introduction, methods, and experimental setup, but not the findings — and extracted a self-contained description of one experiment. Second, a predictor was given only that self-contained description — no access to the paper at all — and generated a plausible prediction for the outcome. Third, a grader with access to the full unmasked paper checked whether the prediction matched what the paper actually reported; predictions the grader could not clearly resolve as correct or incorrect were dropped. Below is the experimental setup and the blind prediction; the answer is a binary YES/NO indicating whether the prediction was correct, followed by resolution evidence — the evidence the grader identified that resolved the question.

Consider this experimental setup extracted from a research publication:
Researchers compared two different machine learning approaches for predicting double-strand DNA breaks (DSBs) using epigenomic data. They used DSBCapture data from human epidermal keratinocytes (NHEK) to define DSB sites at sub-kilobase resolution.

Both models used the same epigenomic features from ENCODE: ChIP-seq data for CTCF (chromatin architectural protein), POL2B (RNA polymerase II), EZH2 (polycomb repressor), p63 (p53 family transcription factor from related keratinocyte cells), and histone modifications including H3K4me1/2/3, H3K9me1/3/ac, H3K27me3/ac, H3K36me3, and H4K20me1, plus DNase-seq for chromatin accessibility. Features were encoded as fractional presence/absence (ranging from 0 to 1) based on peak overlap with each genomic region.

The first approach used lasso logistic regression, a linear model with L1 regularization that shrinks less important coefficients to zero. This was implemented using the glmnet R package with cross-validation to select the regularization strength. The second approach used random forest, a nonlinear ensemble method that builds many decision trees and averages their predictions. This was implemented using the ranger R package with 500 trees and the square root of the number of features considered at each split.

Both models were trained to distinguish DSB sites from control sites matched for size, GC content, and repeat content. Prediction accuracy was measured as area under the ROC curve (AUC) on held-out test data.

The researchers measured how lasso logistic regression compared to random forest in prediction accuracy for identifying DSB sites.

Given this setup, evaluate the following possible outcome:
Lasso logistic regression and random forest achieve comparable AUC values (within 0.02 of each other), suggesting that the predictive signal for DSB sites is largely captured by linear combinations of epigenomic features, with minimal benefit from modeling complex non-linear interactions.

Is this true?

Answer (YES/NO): YES